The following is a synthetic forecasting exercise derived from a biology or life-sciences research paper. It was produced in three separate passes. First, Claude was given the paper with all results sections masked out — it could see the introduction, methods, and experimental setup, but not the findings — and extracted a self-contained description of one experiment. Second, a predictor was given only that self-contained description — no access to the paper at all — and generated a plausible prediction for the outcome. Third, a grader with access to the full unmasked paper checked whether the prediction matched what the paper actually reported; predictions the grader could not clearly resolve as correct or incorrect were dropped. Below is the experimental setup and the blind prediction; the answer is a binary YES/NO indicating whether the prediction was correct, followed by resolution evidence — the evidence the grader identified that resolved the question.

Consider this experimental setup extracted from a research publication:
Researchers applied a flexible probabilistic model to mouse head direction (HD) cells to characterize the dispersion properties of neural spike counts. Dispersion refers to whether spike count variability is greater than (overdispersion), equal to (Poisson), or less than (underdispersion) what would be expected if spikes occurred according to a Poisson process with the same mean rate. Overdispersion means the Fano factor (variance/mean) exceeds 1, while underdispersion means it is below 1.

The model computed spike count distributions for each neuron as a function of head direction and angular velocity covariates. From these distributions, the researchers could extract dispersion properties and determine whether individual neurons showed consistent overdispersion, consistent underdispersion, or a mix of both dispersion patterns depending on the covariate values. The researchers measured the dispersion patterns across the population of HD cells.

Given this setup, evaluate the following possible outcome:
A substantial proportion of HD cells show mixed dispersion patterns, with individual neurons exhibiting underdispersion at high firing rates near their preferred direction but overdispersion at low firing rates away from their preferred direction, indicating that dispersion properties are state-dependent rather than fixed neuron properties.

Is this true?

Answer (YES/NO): YES